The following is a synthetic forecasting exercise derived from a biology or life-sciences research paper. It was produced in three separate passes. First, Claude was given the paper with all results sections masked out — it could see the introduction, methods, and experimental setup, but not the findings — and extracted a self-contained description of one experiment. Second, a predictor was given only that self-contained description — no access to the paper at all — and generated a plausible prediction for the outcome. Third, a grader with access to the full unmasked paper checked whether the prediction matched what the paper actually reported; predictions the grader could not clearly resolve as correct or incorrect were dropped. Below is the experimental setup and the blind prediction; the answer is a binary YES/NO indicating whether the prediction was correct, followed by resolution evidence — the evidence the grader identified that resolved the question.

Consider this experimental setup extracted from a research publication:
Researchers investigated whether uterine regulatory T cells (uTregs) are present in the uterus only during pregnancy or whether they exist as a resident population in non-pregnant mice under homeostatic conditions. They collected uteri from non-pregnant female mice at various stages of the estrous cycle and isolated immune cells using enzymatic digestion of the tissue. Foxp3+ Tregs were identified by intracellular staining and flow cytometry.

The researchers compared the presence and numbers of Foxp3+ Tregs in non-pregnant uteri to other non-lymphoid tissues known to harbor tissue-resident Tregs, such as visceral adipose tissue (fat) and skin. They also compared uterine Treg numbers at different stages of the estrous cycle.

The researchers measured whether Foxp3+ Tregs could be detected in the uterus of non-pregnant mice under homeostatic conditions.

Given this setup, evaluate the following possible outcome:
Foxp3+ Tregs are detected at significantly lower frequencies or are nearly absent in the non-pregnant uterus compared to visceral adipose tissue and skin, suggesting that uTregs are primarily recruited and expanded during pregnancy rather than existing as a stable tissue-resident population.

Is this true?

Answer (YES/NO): NO